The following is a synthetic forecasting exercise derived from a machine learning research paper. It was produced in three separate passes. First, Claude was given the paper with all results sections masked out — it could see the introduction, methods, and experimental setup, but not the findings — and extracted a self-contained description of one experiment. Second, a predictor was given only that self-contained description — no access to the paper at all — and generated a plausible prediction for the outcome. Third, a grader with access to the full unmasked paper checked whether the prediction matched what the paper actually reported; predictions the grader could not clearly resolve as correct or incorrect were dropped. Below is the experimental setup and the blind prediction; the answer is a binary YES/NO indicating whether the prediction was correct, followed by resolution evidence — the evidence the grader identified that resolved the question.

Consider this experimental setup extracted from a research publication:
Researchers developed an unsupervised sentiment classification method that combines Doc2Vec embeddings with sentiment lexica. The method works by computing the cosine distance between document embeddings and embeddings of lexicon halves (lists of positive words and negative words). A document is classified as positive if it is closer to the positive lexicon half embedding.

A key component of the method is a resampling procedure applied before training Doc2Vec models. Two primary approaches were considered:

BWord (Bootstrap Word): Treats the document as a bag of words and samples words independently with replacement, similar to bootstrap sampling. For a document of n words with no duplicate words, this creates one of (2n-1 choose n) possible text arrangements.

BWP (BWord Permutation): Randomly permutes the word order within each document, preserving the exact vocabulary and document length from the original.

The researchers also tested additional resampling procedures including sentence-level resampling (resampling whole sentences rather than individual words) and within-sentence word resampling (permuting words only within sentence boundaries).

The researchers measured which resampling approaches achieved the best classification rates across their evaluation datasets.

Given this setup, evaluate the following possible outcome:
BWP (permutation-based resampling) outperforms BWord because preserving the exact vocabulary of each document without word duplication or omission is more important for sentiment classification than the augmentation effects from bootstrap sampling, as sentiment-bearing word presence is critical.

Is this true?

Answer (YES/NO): NO